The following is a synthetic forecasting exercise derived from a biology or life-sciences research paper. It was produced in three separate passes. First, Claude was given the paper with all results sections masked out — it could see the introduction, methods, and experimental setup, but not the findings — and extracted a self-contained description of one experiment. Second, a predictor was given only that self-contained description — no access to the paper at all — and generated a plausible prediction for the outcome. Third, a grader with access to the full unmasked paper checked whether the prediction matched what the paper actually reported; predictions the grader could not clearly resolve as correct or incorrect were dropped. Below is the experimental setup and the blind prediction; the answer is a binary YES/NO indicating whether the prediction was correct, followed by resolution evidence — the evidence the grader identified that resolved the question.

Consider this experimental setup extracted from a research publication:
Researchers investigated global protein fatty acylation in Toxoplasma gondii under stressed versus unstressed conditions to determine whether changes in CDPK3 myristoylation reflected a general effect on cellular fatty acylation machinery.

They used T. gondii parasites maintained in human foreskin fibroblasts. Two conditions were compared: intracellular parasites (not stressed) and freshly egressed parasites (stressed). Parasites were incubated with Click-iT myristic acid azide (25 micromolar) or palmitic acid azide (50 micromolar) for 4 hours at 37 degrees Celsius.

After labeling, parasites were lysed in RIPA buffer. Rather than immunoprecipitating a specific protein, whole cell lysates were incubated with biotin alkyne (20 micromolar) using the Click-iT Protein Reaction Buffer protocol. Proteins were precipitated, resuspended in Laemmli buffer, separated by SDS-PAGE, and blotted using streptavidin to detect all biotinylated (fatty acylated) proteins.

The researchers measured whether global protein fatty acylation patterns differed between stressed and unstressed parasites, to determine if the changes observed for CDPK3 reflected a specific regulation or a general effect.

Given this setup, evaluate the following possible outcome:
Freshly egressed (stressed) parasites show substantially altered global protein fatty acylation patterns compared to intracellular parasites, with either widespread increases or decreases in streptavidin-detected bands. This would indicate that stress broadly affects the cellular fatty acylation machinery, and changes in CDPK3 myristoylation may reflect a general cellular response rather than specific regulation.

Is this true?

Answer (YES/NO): NO